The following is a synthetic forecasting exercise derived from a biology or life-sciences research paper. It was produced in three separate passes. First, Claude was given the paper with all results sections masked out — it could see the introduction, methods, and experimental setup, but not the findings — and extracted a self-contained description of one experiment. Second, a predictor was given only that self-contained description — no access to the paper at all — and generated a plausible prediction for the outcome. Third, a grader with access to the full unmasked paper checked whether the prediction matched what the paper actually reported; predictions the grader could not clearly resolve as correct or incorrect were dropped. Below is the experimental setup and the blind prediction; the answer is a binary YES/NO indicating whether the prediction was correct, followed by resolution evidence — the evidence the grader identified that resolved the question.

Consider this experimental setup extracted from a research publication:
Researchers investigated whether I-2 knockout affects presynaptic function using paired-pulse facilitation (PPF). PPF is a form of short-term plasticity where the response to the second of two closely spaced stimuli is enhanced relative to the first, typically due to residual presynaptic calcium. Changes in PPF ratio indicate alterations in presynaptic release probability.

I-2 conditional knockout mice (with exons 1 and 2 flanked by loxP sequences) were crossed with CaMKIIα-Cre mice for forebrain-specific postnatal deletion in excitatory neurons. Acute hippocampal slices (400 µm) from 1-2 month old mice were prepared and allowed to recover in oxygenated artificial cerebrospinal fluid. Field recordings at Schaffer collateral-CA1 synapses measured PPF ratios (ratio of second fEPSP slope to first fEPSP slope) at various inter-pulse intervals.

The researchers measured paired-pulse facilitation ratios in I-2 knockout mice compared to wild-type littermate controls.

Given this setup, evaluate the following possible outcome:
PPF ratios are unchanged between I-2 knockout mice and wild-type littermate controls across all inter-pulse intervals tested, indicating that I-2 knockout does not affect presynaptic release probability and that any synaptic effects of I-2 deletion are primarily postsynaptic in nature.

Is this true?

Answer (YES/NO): YES